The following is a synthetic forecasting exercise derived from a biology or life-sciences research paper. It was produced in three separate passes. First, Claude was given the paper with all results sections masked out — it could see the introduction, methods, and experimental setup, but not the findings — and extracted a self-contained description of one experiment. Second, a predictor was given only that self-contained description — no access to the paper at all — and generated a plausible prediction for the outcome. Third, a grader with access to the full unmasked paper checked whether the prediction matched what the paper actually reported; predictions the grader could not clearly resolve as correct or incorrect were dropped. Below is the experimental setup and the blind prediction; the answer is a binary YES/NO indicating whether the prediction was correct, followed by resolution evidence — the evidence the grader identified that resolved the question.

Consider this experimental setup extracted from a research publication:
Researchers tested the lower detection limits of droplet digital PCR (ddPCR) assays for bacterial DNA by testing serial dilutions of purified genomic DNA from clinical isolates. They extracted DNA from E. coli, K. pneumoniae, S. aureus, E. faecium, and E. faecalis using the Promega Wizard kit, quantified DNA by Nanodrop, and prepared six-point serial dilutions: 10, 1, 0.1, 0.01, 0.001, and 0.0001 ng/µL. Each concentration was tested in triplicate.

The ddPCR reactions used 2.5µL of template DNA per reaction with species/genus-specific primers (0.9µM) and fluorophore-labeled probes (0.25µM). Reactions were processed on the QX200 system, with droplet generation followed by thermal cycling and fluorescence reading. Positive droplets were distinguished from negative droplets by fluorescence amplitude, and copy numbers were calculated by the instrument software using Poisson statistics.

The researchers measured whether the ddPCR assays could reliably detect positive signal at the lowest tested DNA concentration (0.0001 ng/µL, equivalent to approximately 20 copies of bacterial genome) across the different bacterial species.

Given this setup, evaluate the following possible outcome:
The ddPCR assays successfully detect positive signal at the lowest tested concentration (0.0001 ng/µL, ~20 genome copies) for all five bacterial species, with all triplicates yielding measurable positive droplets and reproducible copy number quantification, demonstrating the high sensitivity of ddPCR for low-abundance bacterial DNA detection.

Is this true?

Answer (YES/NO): NO